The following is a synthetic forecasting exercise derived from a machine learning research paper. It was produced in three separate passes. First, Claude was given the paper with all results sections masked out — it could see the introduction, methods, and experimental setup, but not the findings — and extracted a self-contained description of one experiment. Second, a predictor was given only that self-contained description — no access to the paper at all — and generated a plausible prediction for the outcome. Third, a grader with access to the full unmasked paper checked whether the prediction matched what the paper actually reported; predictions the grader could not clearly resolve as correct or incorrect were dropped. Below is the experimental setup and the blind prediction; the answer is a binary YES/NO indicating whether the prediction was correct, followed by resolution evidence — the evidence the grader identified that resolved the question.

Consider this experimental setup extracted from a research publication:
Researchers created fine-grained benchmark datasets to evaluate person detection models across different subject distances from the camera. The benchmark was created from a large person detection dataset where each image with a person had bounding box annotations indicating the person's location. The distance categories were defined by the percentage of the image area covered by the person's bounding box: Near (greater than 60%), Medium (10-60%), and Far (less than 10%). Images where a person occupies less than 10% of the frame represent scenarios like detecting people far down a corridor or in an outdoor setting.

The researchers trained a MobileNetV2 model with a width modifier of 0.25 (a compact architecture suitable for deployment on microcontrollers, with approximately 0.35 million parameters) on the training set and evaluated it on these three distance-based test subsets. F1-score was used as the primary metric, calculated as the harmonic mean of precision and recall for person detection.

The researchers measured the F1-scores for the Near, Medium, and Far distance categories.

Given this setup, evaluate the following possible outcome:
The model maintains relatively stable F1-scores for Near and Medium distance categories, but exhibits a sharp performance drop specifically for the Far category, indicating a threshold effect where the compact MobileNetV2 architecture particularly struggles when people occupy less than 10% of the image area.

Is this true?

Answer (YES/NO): YES